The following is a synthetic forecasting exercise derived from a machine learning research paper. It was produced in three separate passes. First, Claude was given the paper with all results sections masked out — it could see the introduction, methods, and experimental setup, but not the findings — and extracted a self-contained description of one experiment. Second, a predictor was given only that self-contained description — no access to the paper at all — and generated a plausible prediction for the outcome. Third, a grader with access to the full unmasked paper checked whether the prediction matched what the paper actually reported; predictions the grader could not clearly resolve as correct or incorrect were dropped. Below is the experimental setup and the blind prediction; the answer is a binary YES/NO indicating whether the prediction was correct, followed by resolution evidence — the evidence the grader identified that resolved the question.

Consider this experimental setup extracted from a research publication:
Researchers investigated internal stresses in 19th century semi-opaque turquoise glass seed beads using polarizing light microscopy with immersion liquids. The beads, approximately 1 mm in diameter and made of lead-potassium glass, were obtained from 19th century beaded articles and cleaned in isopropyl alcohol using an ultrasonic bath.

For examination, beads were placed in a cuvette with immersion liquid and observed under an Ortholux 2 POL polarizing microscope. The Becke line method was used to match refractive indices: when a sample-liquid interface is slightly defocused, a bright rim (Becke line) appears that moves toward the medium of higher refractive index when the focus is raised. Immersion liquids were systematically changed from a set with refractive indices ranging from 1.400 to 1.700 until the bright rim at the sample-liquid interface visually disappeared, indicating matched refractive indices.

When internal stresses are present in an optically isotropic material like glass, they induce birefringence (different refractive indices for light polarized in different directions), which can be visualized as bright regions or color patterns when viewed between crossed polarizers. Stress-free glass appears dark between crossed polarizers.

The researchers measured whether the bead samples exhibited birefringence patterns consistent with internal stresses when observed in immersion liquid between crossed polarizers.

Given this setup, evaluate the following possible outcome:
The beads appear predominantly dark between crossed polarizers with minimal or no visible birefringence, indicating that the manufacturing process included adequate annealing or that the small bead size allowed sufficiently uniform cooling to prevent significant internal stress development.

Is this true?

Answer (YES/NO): NO